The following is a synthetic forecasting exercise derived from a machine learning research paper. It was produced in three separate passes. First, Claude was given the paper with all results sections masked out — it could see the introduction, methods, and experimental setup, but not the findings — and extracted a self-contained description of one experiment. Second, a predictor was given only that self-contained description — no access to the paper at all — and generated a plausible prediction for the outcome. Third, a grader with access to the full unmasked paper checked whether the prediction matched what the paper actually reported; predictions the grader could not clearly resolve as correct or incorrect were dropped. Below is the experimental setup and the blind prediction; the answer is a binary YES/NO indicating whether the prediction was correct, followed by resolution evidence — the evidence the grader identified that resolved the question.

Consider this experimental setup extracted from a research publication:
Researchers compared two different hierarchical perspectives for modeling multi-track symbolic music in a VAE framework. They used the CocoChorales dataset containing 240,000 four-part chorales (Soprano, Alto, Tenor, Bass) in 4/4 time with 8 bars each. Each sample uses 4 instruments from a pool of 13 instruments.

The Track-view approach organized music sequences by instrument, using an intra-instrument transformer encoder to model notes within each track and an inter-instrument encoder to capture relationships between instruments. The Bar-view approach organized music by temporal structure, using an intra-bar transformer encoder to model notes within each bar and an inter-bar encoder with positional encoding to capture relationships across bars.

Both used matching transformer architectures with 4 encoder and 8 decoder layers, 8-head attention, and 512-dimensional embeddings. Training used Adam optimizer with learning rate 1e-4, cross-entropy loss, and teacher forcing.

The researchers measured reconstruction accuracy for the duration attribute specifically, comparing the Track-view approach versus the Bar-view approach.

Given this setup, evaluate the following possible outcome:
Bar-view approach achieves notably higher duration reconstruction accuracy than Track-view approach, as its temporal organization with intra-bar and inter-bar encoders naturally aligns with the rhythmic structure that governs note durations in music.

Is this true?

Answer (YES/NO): NO